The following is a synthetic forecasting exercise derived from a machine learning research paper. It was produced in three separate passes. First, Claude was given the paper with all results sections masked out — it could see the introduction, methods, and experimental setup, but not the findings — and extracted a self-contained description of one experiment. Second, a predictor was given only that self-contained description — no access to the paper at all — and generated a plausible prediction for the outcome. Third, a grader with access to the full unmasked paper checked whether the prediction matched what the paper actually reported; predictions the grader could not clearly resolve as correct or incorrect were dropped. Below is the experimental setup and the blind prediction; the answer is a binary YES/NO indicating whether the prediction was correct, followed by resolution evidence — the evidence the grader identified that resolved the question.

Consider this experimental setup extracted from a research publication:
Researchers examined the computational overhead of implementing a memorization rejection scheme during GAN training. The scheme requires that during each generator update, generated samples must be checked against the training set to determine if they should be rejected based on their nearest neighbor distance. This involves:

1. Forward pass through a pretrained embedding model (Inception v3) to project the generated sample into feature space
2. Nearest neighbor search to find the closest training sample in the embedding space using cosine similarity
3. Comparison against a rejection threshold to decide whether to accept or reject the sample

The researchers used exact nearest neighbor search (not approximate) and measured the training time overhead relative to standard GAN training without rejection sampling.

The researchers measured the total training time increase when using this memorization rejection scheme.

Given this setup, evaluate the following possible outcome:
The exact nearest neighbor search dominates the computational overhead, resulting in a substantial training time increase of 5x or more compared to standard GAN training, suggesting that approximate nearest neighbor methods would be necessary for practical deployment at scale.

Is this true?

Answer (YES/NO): NO